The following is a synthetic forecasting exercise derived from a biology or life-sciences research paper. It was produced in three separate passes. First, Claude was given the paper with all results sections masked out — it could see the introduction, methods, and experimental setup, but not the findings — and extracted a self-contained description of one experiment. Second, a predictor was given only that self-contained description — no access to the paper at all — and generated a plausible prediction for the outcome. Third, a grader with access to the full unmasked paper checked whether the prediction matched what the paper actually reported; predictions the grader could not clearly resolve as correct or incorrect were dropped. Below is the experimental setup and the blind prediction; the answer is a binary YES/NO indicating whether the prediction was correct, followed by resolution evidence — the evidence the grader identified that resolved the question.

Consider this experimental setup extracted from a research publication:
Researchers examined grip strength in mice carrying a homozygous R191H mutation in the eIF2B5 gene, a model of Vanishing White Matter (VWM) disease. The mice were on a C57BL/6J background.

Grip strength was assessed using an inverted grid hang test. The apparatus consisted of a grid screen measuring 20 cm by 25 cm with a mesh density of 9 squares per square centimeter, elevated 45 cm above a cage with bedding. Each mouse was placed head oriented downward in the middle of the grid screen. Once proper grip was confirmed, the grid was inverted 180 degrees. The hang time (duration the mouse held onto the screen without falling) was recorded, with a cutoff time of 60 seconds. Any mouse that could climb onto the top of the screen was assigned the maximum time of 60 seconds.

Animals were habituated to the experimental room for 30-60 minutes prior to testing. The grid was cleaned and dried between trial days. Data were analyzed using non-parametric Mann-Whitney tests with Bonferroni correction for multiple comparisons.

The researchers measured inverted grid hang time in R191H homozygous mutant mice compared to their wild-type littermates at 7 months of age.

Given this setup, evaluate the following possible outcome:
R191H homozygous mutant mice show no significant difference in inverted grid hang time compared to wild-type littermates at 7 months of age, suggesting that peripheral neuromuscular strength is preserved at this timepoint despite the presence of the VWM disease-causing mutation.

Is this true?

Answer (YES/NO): NO